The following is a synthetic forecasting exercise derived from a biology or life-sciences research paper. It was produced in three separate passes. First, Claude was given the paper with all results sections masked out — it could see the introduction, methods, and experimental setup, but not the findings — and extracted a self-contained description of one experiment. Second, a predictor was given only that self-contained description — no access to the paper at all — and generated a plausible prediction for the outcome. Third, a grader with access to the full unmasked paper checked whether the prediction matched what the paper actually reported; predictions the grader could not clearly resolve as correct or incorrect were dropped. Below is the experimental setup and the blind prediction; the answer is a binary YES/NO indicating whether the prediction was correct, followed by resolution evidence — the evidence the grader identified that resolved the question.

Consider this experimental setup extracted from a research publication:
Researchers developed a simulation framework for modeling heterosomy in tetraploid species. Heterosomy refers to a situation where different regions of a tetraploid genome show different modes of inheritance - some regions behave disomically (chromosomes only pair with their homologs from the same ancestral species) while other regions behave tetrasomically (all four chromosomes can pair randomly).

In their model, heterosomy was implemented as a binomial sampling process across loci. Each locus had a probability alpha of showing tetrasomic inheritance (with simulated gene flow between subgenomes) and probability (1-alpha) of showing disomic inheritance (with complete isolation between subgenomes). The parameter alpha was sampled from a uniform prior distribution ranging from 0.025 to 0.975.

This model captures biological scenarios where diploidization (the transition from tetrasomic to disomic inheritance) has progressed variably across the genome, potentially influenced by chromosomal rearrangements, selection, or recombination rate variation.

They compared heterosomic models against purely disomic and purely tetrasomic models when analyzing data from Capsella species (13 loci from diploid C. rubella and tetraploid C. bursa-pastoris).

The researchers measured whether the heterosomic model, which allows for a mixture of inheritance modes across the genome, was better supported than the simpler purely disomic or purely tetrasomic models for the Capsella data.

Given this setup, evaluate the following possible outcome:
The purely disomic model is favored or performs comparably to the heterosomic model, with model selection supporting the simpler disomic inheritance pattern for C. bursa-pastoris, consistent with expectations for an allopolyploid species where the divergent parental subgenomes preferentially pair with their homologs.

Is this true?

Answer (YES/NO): YES